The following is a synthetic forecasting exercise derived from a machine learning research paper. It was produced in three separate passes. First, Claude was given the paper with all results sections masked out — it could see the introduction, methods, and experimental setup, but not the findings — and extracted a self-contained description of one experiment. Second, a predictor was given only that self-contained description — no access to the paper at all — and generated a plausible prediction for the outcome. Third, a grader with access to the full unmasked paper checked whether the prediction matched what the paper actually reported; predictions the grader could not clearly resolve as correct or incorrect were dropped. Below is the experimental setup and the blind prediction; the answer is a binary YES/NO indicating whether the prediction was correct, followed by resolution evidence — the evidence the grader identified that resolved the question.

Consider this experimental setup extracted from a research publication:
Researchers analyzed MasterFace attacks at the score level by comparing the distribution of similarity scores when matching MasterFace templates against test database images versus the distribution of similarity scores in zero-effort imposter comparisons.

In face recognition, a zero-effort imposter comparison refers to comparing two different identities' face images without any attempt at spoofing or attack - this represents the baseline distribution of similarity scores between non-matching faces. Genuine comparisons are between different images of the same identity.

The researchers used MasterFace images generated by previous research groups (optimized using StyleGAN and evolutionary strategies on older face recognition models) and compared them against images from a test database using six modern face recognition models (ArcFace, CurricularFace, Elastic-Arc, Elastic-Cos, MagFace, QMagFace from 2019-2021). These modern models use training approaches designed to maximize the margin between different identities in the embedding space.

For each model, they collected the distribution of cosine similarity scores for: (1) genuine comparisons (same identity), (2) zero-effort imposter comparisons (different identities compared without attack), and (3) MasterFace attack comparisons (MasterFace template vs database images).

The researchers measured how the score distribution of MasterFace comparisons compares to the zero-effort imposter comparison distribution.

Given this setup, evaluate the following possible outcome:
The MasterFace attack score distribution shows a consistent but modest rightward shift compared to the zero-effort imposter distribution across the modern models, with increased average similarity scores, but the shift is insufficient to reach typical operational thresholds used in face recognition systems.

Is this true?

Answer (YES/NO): NO